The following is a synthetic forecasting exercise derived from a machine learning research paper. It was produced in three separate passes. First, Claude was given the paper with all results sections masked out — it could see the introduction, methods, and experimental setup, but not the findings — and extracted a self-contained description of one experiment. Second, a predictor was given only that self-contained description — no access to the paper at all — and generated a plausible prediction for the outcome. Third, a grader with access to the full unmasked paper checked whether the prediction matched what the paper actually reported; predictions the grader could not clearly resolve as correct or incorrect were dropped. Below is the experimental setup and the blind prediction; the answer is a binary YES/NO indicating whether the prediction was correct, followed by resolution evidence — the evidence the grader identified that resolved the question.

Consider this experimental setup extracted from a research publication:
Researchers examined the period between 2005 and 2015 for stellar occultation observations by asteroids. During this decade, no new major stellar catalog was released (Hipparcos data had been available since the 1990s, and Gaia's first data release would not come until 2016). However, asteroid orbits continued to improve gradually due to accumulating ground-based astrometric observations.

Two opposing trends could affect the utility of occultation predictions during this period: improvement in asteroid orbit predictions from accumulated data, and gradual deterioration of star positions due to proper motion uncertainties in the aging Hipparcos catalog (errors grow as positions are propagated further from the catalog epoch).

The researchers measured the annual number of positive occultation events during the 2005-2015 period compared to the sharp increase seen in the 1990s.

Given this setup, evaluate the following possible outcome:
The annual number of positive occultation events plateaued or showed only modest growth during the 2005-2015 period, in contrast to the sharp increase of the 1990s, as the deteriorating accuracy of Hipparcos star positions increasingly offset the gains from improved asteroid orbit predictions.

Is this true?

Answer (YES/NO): YES